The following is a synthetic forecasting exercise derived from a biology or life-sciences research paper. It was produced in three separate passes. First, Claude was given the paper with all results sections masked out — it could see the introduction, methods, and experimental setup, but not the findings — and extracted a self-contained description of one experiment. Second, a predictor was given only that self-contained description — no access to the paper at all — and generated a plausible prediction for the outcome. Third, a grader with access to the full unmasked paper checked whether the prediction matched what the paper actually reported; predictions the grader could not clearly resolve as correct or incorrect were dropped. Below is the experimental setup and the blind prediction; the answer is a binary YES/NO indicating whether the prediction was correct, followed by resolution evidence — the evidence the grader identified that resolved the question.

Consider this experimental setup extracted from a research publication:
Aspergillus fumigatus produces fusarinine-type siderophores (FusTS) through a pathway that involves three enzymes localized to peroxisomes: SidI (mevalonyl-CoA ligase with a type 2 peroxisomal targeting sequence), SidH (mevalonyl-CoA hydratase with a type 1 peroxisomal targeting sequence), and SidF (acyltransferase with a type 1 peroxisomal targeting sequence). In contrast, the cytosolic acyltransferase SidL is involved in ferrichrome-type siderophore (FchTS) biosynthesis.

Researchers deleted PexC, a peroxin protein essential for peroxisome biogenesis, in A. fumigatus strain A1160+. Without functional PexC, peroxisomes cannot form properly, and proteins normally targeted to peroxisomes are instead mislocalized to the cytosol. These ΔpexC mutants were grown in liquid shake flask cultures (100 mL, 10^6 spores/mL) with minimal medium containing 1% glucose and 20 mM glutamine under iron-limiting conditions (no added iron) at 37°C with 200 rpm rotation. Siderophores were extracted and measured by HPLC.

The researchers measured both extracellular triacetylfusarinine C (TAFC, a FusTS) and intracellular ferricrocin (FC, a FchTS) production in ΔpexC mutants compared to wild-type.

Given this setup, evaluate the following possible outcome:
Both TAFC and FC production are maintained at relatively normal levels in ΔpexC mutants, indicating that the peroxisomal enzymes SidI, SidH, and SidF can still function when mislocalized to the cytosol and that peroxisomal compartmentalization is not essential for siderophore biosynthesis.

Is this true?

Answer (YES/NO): NO